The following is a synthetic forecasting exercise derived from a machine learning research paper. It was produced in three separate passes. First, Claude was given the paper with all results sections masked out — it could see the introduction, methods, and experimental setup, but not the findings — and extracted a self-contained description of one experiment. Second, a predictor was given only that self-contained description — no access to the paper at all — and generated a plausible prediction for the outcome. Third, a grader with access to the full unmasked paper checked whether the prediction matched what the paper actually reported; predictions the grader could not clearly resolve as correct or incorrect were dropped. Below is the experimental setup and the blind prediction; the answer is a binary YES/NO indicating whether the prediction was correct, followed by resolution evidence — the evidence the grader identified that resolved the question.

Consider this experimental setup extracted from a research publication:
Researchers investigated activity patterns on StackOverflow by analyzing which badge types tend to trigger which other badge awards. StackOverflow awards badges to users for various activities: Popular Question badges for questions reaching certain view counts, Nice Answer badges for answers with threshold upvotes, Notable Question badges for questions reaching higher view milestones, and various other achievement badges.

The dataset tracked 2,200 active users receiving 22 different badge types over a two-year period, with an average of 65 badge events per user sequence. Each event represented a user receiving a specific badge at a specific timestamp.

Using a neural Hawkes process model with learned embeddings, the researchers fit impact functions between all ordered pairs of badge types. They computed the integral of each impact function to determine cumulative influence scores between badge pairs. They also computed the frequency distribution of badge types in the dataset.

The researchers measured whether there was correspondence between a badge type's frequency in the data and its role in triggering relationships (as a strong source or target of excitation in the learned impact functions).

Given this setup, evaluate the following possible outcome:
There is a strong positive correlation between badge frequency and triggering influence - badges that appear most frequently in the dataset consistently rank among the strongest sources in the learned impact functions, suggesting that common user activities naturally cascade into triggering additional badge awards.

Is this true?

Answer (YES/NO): NO